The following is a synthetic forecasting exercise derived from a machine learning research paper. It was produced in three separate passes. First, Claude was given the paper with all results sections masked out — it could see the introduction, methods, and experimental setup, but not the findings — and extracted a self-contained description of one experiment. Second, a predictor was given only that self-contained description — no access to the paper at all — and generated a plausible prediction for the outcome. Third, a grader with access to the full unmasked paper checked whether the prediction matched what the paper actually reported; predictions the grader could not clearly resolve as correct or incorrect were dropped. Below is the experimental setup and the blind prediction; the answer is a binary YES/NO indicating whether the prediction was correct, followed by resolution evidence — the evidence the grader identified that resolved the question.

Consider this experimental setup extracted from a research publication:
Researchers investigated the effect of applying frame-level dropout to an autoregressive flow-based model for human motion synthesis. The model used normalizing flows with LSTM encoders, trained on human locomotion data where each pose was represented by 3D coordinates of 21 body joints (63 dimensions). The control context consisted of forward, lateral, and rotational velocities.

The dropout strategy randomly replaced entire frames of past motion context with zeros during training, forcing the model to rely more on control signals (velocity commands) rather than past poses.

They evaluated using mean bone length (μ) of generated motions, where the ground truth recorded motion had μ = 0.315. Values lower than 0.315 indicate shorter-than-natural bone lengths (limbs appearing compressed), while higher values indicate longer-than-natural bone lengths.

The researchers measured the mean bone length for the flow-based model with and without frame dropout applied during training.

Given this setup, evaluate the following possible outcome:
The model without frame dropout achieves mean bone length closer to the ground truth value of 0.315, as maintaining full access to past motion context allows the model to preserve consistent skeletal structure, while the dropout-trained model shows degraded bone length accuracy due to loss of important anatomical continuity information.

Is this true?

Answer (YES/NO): NO